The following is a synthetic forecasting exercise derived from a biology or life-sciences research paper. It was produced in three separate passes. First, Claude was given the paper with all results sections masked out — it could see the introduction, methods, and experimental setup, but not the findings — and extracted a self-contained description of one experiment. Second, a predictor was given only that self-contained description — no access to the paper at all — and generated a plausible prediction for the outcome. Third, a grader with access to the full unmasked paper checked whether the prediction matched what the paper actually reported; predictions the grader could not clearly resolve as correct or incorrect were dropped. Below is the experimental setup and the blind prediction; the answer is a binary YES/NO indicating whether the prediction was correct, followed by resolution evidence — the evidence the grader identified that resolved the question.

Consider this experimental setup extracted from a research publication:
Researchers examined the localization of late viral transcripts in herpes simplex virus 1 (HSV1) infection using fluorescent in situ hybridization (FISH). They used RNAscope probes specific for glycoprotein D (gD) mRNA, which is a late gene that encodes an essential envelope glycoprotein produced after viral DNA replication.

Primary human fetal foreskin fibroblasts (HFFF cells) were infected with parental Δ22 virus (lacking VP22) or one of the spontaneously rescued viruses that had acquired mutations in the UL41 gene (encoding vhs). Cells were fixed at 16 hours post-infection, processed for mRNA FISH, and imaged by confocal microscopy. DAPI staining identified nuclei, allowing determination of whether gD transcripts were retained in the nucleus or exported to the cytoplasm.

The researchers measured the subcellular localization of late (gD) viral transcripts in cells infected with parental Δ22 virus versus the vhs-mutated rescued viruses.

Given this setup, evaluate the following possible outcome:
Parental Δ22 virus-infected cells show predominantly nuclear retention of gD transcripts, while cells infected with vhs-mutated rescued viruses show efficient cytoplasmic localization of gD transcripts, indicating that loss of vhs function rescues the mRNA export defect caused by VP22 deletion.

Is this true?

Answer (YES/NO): NO